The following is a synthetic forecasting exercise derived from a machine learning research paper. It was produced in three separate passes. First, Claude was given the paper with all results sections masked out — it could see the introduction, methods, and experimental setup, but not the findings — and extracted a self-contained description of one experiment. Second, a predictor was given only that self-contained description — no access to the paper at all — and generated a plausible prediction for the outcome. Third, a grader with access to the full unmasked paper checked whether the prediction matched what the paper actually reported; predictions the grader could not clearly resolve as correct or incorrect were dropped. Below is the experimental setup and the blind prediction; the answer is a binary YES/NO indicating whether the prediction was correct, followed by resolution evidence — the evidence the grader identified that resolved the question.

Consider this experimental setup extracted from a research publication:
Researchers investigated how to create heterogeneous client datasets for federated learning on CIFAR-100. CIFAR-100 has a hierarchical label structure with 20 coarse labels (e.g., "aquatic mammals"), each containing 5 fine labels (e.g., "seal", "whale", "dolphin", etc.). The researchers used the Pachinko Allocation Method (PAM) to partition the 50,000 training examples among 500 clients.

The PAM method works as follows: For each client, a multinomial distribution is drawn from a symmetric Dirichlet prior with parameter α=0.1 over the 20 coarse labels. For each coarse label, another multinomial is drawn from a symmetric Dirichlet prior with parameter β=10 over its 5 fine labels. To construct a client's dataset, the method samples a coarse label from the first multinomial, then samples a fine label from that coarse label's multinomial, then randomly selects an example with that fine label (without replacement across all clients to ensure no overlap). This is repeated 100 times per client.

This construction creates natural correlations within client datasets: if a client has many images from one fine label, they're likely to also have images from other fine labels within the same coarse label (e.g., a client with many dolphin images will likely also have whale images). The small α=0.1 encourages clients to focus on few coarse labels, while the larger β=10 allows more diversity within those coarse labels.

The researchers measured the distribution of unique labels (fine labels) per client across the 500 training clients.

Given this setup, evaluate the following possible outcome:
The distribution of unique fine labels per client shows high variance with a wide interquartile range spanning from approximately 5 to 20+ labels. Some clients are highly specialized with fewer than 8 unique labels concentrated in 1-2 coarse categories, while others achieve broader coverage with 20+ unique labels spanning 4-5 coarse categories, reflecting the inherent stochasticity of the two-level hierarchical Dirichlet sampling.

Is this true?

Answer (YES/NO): NO